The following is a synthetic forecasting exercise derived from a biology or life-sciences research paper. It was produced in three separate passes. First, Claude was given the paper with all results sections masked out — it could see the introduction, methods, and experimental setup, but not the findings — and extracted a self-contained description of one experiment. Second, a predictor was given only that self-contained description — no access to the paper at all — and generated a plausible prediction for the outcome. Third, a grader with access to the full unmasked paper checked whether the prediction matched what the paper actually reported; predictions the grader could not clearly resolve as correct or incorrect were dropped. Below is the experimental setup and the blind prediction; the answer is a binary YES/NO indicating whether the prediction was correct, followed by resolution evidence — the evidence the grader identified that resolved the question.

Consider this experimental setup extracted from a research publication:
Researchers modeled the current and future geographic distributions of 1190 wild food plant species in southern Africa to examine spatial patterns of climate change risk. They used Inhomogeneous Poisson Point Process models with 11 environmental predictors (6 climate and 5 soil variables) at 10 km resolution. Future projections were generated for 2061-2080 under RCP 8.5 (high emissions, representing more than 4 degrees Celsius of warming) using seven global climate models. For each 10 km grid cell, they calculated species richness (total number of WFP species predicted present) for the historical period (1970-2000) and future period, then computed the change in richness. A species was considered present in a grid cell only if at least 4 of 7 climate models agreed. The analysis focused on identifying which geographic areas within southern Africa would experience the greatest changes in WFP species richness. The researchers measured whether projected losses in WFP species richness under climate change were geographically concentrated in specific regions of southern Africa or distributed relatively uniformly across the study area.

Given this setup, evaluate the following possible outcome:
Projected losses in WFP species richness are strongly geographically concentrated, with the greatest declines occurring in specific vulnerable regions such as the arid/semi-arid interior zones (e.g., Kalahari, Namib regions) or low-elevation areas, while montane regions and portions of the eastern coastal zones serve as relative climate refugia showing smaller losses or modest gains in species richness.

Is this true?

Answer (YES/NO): NO